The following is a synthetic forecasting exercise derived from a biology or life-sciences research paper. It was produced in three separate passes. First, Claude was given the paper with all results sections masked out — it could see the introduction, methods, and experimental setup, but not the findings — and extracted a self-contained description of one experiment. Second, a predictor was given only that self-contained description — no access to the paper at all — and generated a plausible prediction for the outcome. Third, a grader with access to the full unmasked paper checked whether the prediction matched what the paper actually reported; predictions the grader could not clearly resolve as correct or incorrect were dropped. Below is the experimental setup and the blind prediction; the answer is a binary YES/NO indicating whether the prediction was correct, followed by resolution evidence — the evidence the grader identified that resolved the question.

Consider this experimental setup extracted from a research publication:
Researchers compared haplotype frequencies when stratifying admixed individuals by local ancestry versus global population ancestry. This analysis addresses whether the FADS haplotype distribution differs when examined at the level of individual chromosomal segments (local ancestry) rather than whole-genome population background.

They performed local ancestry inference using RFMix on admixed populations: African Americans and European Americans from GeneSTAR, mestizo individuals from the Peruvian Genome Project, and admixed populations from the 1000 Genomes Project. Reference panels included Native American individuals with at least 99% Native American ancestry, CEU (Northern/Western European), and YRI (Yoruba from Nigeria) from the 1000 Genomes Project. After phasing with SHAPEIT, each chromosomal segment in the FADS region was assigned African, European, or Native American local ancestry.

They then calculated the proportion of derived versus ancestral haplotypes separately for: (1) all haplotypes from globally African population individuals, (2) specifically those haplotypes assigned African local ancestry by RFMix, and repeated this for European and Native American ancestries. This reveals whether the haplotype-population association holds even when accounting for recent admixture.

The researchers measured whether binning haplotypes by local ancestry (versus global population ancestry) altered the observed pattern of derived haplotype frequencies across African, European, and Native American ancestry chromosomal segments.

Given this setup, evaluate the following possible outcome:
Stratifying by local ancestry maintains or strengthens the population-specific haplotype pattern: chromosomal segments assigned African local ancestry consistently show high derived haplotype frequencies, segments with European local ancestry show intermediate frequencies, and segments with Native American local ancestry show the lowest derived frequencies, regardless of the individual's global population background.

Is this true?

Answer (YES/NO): YES